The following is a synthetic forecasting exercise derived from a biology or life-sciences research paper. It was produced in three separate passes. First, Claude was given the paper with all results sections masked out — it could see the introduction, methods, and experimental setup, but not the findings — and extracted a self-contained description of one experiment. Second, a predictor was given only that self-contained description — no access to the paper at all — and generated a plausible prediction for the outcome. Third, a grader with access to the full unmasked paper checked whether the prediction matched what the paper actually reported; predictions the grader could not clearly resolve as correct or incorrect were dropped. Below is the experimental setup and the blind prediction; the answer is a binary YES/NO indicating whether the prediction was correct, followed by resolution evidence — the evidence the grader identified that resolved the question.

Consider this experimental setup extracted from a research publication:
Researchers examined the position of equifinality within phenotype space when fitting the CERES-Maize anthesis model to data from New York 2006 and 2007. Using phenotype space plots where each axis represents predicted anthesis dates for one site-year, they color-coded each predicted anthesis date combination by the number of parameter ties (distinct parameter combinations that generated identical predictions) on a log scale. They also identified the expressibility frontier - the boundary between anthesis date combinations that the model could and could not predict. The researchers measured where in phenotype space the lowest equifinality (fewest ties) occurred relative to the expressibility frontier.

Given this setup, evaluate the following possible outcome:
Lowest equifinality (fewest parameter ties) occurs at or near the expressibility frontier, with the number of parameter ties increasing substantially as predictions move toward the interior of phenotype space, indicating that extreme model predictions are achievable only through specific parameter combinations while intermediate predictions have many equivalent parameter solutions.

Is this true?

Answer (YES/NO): YES